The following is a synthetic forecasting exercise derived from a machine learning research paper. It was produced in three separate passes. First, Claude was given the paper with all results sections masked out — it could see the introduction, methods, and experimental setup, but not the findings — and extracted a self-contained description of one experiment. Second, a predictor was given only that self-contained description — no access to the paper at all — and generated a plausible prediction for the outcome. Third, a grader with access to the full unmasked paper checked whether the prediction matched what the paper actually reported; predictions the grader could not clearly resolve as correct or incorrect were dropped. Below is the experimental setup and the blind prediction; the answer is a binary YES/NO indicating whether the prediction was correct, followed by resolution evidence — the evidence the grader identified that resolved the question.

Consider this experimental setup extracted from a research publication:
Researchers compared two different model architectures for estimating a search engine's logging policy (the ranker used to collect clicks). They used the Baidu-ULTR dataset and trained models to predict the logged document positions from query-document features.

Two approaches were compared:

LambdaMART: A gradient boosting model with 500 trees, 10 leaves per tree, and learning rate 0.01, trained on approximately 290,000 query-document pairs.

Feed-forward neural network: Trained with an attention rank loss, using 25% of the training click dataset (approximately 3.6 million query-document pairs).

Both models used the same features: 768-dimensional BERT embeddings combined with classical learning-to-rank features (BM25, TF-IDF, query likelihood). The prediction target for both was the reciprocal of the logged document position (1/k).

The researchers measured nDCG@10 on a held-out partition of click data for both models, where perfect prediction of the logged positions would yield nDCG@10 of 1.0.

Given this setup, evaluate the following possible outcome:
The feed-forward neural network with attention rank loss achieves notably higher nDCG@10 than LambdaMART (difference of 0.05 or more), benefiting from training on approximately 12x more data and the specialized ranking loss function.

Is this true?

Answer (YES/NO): NO